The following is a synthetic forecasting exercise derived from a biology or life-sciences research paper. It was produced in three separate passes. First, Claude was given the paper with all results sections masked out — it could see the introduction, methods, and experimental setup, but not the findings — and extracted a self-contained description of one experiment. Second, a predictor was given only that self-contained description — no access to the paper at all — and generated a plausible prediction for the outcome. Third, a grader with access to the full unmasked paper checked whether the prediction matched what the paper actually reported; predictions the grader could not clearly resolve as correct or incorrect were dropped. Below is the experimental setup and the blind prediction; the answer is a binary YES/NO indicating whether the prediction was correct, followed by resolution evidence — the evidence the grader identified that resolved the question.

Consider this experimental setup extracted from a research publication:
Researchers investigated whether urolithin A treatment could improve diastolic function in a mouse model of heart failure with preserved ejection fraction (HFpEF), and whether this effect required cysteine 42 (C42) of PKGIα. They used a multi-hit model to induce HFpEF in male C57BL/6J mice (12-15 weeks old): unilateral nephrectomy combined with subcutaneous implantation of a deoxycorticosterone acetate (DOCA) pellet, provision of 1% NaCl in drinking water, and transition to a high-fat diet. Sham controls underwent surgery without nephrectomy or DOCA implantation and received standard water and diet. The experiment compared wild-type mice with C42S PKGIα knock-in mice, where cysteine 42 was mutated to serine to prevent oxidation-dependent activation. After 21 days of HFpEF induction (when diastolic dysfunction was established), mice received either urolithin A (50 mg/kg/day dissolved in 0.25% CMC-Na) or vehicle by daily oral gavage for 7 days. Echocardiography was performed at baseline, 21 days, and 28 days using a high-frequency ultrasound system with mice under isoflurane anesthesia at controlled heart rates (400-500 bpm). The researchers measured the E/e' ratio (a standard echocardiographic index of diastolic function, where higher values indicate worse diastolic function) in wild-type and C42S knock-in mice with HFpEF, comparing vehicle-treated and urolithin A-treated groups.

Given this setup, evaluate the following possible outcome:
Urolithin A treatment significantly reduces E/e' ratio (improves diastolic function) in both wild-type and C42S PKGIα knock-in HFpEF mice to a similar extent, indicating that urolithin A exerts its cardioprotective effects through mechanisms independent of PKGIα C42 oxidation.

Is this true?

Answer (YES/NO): NO